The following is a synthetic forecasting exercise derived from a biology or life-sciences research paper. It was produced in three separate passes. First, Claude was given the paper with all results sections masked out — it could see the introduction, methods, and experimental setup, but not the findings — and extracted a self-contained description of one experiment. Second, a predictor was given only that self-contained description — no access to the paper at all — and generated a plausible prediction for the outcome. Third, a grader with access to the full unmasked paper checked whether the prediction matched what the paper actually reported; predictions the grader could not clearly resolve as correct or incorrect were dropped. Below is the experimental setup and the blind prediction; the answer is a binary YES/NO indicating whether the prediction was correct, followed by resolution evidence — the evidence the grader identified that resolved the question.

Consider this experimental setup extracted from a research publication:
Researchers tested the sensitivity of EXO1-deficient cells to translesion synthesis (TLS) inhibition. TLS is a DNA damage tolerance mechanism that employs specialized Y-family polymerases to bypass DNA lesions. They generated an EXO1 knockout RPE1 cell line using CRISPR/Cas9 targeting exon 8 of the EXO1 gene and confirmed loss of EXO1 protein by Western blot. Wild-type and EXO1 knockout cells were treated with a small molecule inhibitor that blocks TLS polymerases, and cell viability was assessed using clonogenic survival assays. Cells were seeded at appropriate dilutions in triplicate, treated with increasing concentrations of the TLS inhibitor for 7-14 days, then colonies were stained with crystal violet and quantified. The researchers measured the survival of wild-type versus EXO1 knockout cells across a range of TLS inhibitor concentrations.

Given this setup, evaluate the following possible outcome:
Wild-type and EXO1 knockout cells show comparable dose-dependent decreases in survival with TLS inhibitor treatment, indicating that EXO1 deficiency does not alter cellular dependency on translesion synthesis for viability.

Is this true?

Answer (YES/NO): NO